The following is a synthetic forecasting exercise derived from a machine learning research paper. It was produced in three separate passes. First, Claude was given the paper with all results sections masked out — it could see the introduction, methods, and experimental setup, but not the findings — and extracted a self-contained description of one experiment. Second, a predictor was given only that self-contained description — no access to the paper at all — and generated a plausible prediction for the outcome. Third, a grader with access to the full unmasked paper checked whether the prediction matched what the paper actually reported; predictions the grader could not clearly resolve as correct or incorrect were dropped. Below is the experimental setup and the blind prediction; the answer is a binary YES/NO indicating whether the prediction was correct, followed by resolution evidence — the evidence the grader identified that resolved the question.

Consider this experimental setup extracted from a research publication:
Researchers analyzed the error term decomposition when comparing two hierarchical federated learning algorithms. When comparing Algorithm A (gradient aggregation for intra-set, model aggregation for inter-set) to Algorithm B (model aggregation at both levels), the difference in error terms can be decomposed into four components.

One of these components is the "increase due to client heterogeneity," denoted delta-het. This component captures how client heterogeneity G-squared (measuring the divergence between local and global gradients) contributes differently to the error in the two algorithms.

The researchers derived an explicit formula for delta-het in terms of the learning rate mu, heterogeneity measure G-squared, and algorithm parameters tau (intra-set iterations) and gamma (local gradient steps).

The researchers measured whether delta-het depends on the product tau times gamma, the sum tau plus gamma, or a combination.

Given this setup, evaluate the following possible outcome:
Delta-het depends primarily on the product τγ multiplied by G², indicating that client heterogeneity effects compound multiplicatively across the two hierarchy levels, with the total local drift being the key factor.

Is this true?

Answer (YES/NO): NO